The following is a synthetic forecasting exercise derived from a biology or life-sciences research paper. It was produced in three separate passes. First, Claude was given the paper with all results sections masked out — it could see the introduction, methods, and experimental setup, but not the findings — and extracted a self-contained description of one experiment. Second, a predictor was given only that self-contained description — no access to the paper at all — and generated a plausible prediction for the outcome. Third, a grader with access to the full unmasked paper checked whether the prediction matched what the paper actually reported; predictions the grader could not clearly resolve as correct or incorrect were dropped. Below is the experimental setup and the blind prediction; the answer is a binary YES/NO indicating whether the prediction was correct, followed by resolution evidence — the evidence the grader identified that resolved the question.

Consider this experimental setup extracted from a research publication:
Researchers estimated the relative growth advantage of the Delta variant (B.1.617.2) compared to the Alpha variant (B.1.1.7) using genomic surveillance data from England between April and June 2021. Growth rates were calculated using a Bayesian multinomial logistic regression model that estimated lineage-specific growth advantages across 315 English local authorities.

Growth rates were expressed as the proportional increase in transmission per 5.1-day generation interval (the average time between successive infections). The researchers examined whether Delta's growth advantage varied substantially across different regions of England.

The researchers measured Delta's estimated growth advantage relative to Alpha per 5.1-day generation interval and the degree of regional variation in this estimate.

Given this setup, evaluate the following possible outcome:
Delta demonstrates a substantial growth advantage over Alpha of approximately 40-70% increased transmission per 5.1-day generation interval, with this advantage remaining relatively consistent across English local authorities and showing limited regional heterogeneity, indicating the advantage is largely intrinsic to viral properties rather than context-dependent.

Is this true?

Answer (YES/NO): YES